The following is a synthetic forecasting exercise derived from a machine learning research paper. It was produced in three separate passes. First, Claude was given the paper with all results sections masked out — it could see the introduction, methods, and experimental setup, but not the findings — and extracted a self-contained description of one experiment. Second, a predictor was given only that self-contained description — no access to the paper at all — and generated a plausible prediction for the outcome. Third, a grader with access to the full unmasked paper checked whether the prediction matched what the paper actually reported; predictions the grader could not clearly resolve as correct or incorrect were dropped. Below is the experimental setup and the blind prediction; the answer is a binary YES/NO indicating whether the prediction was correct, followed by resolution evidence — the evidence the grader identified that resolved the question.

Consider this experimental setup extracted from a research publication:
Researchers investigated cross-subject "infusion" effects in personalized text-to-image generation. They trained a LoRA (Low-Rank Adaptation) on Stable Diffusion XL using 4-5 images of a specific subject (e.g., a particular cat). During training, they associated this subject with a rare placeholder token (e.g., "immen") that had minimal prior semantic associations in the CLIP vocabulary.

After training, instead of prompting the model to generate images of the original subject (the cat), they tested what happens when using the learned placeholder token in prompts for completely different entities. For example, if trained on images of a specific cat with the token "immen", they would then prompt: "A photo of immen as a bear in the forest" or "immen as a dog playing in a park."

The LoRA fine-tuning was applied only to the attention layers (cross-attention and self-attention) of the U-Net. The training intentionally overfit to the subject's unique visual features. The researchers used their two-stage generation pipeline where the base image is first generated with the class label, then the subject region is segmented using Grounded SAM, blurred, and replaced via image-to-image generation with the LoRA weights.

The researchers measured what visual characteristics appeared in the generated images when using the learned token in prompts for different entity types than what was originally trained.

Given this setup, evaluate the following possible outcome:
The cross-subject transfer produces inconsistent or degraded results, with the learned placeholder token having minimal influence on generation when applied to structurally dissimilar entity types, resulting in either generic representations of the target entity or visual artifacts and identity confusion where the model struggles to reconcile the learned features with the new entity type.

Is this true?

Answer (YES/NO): NO